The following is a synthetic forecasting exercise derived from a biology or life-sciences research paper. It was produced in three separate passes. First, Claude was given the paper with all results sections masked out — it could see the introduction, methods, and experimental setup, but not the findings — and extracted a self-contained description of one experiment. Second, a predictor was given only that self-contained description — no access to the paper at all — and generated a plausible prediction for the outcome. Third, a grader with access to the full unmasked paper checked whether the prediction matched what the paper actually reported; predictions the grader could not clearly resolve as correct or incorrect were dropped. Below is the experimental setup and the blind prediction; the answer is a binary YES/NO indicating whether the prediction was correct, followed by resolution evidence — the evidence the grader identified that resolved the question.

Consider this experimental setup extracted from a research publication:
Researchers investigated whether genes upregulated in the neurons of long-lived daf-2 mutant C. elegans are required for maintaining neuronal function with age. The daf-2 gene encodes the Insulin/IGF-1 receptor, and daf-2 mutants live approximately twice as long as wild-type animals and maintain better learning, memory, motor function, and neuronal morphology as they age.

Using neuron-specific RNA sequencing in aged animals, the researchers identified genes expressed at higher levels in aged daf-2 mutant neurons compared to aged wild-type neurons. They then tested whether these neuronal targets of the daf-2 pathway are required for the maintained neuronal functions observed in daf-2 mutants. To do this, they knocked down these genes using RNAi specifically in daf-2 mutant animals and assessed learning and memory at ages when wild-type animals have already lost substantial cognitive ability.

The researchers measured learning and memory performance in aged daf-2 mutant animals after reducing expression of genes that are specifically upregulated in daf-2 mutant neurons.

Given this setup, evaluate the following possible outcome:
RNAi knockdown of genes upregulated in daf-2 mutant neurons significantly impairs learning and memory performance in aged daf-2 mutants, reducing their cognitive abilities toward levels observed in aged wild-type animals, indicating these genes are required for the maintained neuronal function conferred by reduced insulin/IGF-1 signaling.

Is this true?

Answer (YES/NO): NO